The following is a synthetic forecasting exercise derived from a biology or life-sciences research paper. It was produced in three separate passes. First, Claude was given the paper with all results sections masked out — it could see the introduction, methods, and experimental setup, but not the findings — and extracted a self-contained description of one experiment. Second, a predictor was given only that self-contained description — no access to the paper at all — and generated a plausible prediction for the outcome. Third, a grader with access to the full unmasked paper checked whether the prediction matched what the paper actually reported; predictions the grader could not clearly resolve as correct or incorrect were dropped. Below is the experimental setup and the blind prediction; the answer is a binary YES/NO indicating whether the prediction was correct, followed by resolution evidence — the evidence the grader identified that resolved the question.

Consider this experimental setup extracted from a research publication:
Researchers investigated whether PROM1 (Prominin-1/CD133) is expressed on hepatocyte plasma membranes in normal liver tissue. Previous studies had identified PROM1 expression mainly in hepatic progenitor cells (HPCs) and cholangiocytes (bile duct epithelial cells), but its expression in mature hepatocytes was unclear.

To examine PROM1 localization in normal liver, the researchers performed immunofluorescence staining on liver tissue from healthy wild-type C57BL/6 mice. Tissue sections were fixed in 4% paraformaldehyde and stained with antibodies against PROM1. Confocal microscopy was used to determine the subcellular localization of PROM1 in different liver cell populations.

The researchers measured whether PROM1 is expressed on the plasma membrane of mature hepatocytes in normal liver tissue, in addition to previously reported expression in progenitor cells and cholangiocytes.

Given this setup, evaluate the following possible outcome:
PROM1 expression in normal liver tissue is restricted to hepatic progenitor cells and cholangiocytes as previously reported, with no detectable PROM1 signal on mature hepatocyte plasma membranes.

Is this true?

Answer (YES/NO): NO